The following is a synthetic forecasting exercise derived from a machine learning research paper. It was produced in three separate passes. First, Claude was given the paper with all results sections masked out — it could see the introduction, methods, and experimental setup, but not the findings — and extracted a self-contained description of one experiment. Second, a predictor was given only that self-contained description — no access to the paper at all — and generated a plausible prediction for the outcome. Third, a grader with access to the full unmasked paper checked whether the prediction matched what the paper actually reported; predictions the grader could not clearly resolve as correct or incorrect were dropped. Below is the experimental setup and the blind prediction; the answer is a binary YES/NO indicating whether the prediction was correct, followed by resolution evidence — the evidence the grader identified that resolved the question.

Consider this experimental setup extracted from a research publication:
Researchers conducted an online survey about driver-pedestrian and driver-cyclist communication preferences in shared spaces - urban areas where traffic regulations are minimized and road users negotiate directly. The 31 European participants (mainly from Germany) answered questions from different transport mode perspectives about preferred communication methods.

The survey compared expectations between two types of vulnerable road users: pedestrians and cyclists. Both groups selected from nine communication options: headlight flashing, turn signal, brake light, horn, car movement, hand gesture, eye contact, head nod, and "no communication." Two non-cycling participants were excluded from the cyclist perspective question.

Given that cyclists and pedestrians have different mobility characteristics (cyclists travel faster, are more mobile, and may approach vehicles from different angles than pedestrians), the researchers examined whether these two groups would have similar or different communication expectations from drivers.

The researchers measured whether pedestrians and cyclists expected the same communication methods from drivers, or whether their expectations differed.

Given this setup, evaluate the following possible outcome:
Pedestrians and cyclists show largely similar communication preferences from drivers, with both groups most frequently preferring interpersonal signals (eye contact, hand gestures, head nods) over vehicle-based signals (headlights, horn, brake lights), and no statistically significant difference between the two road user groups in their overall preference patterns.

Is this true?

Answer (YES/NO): NO